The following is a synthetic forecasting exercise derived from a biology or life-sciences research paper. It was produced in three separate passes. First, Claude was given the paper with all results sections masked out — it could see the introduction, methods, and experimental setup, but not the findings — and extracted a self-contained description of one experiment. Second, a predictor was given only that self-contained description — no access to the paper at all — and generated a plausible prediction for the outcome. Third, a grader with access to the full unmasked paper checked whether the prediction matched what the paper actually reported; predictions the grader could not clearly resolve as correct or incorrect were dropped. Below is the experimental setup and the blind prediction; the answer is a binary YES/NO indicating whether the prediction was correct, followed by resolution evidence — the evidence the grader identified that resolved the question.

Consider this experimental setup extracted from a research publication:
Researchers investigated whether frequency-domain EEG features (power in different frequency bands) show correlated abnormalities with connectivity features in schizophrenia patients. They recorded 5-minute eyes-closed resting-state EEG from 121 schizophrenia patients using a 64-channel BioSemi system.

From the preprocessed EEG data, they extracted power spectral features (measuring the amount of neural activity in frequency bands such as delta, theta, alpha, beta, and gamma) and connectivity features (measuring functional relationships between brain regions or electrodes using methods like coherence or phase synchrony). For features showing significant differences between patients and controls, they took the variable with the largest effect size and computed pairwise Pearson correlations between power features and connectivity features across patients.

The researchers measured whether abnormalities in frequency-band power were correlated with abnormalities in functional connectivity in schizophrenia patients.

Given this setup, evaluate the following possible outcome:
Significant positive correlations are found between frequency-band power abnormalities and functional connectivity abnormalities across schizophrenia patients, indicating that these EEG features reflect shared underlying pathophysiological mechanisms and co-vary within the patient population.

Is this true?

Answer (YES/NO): NO